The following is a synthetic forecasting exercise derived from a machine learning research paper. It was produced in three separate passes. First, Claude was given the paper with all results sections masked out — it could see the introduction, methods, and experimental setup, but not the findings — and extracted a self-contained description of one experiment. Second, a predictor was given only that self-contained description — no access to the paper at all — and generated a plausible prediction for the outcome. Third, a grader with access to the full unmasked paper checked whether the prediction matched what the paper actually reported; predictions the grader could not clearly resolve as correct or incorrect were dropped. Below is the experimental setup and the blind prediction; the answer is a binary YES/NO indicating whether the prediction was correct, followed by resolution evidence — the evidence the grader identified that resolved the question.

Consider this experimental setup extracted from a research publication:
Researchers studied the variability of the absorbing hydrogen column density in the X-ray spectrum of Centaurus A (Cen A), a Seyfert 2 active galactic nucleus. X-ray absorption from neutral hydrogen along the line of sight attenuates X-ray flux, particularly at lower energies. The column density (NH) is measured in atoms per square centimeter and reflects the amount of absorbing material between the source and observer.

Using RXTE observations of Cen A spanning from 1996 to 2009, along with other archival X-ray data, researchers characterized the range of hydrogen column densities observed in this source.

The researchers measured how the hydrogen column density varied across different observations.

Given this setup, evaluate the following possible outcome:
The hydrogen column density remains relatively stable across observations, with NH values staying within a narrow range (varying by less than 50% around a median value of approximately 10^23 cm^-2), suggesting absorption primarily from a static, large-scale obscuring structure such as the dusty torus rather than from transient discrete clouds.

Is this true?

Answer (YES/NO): NO